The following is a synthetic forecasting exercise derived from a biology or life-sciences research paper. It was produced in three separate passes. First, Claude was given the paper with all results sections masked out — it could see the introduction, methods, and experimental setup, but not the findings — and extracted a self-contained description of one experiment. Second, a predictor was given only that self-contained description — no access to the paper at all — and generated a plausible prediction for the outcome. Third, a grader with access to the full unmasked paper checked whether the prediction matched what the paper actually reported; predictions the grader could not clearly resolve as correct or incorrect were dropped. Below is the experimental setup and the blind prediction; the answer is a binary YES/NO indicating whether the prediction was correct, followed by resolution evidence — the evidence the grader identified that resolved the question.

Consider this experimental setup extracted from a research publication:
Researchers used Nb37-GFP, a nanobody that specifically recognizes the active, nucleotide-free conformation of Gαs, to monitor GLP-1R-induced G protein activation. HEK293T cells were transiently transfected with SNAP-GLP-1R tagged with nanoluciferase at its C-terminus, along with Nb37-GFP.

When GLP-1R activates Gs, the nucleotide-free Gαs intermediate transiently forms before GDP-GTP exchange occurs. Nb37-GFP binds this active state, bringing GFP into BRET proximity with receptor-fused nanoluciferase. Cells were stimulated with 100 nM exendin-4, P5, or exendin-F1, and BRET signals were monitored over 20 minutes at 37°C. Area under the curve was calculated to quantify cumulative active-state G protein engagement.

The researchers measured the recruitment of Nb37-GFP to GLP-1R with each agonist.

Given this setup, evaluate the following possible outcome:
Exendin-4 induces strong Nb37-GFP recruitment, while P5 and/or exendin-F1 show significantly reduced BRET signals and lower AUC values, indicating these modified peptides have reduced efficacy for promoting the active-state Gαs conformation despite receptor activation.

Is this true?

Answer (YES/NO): YES